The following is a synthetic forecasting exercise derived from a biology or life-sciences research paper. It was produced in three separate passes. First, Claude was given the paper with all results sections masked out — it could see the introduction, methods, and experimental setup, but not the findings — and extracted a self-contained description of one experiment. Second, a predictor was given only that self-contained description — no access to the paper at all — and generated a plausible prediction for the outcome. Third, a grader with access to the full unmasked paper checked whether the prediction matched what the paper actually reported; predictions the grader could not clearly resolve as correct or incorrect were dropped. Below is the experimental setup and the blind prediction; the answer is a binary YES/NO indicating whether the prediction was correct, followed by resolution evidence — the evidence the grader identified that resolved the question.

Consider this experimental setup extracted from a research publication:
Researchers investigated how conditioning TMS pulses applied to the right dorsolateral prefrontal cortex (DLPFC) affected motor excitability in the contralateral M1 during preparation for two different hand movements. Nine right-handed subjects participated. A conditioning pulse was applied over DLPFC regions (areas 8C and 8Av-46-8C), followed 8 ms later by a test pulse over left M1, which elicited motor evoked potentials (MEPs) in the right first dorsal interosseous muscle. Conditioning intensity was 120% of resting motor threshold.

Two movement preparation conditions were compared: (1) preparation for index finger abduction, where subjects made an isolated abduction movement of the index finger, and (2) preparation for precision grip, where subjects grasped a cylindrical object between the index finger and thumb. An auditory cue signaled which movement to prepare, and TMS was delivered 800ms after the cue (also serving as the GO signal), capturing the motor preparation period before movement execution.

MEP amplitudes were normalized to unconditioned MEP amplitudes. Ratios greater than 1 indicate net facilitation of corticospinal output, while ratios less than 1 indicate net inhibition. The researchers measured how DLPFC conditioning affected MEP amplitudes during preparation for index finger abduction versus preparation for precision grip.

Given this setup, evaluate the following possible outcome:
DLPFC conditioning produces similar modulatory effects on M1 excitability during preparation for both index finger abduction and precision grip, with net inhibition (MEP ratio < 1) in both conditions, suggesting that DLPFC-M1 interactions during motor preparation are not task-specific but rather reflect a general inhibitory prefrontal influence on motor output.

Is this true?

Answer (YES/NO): NO